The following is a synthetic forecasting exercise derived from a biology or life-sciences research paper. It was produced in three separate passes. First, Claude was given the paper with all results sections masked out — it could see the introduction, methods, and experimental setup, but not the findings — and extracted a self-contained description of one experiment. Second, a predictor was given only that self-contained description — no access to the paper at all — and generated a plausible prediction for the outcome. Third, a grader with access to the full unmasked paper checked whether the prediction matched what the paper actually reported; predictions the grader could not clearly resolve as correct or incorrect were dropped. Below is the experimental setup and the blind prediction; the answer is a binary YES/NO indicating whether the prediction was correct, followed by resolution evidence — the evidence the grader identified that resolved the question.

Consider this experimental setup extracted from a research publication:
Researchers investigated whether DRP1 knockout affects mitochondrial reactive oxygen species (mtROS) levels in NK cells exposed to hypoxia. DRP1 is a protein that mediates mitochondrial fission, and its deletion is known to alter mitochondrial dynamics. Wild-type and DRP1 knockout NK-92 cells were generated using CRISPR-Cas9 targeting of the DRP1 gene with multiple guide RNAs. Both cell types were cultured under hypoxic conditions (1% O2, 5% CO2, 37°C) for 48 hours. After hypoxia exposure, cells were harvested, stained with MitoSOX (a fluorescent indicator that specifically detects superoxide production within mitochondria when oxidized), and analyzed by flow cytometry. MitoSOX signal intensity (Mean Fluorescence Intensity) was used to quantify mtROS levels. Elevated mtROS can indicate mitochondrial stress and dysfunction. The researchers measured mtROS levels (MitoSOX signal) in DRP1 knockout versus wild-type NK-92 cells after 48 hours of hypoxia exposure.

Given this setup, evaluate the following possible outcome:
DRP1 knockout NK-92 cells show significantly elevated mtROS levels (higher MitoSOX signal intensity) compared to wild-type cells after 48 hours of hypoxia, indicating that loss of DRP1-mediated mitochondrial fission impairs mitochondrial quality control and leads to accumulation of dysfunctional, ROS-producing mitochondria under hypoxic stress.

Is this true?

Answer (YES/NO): NO